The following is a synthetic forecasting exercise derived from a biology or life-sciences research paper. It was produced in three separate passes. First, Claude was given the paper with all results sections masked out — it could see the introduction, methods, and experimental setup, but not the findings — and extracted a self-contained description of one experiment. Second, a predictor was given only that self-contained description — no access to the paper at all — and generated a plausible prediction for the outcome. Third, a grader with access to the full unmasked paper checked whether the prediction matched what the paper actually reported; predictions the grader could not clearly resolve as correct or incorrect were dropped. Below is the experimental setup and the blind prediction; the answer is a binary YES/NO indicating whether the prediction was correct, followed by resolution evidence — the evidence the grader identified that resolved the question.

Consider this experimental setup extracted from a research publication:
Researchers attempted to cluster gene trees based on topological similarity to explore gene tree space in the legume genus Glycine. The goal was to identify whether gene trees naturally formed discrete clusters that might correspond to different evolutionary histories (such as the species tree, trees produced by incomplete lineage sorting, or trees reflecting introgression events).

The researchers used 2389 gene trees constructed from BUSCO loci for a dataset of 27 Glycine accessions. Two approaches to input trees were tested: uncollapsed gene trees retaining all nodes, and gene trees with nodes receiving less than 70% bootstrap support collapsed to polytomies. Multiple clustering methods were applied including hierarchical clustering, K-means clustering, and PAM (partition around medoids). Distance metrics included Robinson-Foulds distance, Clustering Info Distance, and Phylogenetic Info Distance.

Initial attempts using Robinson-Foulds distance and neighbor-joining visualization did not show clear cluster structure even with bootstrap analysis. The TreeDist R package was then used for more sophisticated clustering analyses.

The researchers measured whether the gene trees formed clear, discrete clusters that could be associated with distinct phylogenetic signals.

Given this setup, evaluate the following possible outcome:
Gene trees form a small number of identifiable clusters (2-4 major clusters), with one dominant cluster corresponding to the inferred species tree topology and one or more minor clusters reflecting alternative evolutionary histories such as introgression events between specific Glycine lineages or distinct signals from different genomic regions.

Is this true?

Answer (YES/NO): NO